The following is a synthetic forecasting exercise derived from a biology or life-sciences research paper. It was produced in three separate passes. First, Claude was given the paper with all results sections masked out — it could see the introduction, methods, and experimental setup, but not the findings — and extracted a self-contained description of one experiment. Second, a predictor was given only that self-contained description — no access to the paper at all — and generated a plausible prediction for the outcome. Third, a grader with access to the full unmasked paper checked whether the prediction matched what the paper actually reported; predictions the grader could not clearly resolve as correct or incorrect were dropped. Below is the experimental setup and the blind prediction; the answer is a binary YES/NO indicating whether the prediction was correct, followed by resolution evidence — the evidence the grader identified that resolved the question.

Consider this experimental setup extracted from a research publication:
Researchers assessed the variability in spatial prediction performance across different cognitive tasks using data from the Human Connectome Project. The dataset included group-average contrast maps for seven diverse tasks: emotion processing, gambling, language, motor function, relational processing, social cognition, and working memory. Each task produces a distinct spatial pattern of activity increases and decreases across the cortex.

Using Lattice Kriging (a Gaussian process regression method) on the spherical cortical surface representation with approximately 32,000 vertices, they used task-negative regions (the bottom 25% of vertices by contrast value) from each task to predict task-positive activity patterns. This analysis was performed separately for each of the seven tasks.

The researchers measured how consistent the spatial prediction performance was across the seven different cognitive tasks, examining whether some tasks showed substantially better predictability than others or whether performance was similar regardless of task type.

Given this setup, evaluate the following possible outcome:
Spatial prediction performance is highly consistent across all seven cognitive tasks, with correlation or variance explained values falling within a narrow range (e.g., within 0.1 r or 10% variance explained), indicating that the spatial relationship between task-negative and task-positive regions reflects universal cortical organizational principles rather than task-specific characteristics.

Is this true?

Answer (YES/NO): NO